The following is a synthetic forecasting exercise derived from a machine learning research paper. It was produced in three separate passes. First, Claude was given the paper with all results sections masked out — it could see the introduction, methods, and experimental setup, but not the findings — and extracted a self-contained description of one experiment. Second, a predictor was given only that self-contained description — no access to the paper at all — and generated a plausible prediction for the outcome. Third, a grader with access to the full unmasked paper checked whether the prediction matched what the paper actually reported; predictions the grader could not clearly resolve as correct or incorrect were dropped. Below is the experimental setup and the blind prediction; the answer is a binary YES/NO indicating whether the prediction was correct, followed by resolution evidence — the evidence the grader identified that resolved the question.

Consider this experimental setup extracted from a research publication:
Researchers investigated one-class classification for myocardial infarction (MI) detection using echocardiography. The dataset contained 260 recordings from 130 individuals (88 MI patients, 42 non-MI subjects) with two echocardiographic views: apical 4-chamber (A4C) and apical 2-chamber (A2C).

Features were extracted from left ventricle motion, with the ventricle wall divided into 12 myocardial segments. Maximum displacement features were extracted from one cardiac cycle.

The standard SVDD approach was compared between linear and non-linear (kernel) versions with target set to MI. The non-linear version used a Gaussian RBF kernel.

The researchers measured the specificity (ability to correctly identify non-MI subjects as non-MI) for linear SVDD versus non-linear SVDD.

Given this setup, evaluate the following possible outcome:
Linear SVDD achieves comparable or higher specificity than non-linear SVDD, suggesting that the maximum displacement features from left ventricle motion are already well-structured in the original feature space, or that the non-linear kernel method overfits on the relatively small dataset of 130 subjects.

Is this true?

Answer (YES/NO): NO